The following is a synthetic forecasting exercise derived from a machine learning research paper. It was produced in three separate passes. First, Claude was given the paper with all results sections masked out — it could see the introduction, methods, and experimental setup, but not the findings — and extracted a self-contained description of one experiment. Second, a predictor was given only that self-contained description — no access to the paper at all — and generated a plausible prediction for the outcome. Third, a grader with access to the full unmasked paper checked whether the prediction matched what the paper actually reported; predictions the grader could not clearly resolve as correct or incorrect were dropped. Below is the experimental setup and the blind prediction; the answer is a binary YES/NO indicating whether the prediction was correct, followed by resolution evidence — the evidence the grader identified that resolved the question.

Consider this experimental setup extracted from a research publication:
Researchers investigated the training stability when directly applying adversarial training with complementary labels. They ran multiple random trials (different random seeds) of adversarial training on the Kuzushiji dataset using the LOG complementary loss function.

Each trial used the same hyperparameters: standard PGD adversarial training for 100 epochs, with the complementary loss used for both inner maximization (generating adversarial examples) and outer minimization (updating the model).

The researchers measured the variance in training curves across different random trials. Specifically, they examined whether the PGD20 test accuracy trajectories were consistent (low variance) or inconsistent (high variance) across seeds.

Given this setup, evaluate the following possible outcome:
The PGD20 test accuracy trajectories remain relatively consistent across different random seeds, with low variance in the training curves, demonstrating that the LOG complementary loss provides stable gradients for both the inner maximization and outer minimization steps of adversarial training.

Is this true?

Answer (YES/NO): NO